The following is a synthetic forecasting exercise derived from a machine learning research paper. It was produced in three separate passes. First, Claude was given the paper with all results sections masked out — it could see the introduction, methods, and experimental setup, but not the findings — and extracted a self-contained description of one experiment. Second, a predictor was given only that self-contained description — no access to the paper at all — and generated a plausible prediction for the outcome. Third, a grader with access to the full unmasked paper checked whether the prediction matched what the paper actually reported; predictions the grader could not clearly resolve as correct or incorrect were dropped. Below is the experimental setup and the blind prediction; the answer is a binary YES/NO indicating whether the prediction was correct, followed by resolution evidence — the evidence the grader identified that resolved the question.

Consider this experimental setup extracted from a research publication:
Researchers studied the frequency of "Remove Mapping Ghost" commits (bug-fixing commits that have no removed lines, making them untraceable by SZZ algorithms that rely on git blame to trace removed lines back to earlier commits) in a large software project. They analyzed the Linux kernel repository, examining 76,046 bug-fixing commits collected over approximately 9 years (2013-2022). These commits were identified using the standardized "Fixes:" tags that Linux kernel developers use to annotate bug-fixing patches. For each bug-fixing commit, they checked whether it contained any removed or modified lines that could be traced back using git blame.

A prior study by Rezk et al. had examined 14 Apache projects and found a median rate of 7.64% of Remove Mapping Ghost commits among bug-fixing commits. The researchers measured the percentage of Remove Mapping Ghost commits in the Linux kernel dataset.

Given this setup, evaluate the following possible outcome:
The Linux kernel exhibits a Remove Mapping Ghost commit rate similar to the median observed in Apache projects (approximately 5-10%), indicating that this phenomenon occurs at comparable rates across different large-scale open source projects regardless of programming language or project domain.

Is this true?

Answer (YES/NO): NO